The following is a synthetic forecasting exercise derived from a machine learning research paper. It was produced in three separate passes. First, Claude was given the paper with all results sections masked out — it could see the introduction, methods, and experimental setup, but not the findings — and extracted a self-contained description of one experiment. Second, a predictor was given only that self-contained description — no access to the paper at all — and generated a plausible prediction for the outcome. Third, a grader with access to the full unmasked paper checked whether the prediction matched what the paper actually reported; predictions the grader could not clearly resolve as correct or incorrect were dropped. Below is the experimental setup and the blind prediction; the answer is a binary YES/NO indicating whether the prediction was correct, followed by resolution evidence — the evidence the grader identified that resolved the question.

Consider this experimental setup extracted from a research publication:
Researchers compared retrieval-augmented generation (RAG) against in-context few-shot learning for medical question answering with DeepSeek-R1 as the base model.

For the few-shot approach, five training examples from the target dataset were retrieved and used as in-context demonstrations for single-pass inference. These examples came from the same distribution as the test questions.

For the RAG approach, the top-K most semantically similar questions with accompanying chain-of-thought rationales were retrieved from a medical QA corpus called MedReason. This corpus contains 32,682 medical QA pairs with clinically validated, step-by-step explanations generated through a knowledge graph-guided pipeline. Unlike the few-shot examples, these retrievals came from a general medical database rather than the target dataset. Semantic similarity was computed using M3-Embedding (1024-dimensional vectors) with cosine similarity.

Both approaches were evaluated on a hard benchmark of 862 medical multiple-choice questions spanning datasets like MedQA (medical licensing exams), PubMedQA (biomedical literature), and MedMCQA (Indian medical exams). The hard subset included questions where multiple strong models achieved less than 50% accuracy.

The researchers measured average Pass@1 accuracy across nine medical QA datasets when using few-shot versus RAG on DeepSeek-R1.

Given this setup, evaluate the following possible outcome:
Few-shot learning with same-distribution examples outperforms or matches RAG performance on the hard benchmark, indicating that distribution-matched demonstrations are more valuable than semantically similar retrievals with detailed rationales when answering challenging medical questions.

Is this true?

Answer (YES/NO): NO